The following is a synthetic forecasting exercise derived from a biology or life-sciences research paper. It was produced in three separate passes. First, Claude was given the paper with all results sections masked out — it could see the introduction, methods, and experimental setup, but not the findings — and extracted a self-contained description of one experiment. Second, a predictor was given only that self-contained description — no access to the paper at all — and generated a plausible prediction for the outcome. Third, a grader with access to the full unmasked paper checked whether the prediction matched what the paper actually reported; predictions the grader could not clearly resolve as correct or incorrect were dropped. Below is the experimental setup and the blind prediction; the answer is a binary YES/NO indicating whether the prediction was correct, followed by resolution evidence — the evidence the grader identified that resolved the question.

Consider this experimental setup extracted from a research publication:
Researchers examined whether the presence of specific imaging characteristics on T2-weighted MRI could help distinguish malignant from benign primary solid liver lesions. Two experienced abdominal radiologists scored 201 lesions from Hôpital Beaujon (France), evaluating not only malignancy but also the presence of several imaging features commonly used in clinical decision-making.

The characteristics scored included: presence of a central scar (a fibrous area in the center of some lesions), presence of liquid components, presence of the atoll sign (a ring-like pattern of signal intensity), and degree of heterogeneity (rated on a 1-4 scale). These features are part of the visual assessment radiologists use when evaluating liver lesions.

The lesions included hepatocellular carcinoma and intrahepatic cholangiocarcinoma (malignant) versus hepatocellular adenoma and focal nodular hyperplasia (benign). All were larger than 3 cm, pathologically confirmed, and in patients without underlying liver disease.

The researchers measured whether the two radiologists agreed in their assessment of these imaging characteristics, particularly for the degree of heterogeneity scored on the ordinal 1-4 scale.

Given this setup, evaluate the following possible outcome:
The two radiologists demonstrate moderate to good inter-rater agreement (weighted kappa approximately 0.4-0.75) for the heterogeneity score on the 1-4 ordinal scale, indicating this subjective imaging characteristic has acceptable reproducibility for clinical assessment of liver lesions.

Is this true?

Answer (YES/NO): NO